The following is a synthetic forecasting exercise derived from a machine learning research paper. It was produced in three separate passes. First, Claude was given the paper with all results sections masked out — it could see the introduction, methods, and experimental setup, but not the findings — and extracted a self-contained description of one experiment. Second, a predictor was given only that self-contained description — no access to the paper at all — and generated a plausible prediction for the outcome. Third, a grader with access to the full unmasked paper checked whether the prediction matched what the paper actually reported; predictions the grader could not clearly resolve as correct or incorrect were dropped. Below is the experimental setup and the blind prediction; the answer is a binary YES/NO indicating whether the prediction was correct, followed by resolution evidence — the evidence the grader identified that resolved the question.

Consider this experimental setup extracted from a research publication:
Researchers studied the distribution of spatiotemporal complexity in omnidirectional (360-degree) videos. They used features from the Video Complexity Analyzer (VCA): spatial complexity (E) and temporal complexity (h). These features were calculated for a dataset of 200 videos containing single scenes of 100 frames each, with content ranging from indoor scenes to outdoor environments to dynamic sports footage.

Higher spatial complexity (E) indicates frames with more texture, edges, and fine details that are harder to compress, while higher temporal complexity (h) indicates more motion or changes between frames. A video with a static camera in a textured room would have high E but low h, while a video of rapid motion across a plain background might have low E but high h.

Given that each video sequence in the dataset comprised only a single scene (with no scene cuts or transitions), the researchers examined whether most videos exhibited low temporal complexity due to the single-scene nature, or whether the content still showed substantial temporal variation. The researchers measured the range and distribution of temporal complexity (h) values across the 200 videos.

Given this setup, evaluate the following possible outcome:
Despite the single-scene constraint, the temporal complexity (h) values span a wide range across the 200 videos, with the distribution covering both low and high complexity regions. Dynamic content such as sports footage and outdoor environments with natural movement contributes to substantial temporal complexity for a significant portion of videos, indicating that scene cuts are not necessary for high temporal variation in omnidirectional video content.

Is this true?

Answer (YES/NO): NO